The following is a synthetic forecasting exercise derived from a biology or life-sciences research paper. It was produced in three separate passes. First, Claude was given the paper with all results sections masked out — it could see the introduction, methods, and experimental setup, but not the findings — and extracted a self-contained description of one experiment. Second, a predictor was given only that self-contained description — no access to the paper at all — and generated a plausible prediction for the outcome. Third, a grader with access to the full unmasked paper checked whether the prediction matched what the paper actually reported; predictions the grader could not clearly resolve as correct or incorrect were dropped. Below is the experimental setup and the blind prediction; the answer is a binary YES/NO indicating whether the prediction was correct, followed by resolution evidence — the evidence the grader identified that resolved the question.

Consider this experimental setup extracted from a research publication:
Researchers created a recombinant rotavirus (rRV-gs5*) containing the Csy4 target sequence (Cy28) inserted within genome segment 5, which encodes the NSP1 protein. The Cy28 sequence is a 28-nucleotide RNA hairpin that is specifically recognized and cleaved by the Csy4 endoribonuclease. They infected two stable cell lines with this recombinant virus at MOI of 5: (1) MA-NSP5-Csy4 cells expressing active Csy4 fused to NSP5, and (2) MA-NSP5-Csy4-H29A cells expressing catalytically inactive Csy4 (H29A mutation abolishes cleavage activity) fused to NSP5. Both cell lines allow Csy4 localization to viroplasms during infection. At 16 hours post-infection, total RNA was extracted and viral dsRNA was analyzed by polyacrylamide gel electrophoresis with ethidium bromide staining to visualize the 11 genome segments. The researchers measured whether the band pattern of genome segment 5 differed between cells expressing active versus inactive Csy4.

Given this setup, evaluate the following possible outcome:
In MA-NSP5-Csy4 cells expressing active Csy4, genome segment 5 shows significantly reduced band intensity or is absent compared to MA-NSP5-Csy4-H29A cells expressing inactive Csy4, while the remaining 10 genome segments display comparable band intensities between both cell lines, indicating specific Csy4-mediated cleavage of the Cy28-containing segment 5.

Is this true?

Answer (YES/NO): NO